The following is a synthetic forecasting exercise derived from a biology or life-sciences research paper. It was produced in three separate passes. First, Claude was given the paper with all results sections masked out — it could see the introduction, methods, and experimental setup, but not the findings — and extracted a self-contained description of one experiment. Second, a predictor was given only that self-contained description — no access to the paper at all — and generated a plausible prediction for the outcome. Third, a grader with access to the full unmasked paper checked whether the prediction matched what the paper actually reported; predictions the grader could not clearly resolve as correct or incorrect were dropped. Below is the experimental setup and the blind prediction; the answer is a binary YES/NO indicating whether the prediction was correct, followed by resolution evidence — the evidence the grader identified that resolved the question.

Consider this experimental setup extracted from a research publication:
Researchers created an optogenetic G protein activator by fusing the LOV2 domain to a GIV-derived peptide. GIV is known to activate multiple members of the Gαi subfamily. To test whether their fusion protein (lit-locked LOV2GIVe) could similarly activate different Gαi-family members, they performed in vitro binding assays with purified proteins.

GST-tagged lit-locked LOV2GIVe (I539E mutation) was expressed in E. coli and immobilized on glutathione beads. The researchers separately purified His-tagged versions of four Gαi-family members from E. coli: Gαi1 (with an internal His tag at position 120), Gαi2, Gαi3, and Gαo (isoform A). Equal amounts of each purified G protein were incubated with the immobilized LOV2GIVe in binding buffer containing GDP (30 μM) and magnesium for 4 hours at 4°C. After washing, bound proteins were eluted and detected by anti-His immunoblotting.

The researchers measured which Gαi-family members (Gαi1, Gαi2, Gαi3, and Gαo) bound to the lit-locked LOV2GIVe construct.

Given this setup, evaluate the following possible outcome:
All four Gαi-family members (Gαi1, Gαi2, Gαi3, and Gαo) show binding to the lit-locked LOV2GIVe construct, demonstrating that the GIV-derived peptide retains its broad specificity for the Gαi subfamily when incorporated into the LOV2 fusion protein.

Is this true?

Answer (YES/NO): NO